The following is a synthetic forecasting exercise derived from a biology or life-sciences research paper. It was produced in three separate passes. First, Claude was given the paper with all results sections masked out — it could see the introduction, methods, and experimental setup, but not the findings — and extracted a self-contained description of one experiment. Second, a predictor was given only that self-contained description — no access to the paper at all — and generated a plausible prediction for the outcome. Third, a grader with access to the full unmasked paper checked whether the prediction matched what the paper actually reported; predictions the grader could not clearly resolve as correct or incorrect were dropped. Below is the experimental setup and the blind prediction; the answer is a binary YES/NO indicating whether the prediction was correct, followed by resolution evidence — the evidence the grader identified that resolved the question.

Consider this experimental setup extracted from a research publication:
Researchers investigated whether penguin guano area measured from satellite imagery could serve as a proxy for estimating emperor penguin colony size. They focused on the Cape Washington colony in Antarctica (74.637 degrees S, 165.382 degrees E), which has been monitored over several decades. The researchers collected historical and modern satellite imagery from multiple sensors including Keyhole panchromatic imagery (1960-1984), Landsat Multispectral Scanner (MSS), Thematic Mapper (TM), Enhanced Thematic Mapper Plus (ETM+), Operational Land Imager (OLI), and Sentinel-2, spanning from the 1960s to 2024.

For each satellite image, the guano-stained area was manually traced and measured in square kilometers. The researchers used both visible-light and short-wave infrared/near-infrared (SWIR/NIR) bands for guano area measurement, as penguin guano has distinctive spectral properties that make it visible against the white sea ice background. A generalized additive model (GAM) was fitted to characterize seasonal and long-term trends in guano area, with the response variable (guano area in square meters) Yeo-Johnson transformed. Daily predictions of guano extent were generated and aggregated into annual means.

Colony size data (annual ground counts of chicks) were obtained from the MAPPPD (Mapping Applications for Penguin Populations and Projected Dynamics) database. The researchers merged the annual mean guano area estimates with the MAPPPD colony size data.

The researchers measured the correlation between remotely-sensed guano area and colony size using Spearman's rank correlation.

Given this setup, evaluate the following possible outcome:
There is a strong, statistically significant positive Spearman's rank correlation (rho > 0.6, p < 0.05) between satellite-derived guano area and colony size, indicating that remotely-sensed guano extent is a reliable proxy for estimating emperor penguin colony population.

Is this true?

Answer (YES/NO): NO